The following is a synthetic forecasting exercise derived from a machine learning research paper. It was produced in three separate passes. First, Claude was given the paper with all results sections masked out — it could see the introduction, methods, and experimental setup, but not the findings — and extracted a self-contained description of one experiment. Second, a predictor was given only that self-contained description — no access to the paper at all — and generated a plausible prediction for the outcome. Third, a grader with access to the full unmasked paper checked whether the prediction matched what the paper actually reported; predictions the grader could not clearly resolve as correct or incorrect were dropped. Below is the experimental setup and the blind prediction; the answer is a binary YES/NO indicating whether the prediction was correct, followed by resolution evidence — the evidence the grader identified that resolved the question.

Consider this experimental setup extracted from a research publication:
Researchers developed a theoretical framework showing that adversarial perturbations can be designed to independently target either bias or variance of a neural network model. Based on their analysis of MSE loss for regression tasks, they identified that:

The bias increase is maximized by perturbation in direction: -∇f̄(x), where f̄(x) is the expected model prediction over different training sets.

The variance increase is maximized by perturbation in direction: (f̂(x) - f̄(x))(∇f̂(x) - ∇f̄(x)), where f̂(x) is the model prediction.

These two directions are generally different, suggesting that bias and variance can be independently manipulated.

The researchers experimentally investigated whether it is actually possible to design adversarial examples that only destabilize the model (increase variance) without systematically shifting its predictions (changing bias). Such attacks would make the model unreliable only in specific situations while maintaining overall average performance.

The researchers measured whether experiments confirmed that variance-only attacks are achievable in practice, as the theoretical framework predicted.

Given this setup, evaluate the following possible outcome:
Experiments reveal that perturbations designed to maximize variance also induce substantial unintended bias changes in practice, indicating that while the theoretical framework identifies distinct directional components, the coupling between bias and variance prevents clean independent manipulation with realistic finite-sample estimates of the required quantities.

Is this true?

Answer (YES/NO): NO